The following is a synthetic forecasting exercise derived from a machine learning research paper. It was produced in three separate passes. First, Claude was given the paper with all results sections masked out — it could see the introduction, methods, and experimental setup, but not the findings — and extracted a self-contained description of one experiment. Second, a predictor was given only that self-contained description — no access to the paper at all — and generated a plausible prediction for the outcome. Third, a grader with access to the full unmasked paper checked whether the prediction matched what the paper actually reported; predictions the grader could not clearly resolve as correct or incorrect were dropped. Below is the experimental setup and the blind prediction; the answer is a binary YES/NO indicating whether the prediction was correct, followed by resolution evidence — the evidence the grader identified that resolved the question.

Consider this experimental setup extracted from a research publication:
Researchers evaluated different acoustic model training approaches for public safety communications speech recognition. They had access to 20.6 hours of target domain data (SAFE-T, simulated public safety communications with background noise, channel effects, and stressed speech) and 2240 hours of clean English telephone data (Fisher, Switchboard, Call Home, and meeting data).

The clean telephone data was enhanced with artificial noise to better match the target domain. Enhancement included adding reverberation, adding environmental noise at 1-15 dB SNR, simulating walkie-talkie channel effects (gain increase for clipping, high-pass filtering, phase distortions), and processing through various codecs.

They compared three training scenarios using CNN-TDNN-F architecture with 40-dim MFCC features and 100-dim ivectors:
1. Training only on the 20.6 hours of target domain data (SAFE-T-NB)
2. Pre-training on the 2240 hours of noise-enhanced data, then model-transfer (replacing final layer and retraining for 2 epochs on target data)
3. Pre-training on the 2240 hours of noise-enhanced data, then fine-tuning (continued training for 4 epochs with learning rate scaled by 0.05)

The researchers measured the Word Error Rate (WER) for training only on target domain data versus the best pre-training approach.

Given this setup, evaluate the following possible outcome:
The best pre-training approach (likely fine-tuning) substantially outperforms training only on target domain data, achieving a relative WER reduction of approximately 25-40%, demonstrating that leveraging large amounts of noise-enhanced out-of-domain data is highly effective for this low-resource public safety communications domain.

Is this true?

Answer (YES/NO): NO